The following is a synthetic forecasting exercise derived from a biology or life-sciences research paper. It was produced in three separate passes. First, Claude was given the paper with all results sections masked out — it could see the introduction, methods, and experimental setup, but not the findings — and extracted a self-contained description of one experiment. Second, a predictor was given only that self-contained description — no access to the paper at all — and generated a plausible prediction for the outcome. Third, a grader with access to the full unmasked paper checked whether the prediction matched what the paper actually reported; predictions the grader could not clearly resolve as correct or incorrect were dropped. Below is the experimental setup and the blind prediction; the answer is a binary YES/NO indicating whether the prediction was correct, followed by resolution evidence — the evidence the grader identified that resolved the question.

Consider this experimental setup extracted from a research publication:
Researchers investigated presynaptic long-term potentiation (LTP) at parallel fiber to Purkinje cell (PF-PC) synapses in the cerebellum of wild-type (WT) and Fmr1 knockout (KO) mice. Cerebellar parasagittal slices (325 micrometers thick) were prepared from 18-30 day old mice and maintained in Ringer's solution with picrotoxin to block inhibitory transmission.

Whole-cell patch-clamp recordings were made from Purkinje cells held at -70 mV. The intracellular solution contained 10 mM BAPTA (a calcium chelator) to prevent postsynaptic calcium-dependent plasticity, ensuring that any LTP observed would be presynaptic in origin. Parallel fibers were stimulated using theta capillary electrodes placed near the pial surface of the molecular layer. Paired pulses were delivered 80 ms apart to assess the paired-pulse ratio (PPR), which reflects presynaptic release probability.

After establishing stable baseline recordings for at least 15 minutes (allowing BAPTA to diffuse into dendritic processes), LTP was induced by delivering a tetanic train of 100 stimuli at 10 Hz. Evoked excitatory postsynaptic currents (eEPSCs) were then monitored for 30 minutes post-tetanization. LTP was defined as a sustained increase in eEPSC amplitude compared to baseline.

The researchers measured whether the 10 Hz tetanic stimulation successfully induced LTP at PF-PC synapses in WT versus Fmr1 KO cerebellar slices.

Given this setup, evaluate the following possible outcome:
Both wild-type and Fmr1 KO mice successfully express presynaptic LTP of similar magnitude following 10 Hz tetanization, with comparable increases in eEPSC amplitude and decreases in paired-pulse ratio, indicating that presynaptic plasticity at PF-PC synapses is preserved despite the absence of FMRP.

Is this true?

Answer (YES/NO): NO